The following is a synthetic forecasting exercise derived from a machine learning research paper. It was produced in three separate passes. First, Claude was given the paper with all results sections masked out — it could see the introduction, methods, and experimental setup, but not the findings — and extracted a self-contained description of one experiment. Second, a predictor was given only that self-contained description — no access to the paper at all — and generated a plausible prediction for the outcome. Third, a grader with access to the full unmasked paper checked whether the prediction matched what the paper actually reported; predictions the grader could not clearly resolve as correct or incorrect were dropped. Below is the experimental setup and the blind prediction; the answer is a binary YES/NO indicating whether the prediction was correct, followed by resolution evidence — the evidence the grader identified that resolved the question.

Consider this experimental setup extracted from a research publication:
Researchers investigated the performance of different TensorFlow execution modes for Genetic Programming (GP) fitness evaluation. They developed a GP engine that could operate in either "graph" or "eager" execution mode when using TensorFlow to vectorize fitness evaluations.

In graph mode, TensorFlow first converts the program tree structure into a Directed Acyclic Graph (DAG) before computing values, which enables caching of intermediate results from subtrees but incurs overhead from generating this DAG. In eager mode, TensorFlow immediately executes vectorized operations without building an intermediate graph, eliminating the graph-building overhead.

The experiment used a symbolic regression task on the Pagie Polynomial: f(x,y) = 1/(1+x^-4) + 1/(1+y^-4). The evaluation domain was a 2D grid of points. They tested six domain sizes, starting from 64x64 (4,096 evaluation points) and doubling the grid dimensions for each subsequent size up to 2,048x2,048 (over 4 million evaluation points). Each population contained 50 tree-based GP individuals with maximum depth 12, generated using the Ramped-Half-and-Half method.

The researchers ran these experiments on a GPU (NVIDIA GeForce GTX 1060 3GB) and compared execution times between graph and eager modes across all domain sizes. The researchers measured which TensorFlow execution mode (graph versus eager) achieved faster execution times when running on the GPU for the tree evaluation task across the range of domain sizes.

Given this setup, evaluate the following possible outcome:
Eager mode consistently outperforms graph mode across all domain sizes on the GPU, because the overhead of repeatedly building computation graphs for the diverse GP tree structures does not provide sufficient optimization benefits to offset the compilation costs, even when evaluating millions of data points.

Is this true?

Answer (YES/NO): YES